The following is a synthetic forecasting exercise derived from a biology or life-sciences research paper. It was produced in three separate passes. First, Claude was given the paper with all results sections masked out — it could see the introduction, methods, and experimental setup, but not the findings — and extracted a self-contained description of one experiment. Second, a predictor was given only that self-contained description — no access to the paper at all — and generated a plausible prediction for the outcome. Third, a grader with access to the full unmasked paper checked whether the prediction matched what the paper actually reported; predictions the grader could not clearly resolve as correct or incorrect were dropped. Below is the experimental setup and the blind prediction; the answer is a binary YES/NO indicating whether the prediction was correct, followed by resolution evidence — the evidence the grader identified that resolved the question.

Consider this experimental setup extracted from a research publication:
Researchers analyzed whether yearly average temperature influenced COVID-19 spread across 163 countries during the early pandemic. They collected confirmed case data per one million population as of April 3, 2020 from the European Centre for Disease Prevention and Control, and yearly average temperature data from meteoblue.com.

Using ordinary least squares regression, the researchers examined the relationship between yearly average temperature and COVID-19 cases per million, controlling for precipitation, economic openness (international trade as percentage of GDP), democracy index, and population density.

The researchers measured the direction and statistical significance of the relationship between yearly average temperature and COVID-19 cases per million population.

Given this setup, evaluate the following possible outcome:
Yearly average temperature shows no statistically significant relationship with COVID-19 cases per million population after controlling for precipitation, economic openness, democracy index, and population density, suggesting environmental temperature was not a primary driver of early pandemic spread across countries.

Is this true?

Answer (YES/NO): NO